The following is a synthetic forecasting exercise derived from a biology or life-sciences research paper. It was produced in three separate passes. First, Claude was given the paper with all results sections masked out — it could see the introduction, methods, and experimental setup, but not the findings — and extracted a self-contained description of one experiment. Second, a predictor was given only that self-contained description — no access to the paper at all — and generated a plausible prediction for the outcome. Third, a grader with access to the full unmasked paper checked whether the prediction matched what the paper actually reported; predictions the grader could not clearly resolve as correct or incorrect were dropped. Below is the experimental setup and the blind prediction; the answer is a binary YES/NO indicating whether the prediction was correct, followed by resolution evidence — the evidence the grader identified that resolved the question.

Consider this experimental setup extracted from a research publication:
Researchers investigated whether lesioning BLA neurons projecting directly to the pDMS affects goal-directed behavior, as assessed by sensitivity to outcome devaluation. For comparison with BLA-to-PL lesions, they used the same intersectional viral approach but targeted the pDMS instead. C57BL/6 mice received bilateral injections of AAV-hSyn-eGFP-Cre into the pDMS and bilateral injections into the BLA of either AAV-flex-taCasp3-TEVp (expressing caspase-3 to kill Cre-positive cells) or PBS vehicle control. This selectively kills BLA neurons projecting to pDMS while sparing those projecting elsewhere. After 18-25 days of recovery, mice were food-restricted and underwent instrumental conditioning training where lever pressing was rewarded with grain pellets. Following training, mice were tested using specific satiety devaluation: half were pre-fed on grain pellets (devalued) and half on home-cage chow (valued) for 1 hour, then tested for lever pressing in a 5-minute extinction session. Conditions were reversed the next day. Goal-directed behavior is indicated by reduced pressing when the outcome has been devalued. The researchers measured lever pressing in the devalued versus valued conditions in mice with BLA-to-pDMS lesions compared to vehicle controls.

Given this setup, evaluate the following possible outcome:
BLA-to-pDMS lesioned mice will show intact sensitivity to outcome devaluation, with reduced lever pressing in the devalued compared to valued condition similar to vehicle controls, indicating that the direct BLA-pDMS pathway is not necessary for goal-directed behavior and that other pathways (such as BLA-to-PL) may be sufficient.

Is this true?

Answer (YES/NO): YES